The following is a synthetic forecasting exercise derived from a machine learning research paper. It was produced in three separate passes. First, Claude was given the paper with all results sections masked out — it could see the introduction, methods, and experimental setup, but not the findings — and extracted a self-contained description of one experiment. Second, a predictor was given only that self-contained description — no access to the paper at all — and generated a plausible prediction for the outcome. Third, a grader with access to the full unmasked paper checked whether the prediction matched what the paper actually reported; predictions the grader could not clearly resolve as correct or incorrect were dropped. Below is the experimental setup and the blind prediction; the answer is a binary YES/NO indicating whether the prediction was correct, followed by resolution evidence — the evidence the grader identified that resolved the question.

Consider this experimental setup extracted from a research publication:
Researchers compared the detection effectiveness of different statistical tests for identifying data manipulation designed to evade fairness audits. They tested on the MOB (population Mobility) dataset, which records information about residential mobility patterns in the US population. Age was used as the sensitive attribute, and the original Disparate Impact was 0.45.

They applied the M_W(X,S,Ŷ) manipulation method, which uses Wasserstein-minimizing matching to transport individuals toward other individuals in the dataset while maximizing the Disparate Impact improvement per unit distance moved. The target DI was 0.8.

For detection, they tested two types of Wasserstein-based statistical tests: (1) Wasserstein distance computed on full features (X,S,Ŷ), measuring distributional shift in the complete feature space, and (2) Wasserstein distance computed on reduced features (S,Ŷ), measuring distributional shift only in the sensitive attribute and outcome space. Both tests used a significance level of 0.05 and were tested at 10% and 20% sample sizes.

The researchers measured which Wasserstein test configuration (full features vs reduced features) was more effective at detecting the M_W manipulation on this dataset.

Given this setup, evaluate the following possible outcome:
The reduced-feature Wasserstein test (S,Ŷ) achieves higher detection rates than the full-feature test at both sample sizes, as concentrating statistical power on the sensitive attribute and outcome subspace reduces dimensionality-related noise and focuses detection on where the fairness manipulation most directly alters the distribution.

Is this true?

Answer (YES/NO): YES